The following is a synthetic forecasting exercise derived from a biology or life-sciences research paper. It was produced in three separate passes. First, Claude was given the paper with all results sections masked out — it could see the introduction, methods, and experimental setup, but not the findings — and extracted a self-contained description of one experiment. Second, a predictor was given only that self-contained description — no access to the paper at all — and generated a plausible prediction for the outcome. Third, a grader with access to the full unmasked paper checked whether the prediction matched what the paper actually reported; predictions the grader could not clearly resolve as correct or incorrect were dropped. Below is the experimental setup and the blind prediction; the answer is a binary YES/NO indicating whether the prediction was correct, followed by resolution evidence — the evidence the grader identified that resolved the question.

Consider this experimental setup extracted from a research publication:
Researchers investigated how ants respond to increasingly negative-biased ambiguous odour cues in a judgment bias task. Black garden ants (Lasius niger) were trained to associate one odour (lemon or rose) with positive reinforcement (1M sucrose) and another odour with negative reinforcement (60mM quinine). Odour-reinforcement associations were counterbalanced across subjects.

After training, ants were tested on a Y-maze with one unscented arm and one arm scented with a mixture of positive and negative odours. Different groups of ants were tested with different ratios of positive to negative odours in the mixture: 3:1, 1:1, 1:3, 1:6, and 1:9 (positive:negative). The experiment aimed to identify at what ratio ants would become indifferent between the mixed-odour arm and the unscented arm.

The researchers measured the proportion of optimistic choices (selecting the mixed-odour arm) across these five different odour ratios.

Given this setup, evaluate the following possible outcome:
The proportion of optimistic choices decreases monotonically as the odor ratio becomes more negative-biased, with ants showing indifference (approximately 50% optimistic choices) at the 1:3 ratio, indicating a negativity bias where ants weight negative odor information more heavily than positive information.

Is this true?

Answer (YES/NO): NO